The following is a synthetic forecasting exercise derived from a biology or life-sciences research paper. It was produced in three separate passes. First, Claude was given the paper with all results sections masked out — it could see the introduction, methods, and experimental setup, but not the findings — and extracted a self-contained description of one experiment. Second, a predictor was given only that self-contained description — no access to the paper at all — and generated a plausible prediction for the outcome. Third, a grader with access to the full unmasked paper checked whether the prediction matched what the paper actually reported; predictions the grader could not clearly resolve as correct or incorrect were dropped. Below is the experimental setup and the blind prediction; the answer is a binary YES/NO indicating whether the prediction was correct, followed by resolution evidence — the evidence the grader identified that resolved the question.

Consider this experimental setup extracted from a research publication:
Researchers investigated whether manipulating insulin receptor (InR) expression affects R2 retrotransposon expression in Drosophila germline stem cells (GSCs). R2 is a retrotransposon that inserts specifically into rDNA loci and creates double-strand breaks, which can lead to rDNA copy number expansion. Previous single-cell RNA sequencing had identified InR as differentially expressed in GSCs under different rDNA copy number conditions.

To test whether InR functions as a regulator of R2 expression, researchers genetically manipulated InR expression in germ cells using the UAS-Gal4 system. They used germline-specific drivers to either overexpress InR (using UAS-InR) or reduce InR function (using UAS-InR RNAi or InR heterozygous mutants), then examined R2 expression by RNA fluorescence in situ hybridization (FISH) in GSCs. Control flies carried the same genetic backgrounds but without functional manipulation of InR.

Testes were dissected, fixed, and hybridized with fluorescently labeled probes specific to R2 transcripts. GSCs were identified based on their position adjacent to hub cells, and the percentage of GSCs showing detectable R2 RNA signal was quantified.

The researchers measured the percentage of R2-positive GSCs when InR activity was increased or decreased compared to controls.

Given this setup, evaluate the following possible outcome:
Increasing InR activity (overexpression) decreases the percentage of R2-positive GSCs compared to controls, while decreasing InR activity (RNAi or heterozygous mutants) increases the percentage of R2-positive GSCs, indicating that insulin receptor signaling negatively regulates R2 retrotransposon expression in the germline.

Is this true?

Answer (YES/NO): YES